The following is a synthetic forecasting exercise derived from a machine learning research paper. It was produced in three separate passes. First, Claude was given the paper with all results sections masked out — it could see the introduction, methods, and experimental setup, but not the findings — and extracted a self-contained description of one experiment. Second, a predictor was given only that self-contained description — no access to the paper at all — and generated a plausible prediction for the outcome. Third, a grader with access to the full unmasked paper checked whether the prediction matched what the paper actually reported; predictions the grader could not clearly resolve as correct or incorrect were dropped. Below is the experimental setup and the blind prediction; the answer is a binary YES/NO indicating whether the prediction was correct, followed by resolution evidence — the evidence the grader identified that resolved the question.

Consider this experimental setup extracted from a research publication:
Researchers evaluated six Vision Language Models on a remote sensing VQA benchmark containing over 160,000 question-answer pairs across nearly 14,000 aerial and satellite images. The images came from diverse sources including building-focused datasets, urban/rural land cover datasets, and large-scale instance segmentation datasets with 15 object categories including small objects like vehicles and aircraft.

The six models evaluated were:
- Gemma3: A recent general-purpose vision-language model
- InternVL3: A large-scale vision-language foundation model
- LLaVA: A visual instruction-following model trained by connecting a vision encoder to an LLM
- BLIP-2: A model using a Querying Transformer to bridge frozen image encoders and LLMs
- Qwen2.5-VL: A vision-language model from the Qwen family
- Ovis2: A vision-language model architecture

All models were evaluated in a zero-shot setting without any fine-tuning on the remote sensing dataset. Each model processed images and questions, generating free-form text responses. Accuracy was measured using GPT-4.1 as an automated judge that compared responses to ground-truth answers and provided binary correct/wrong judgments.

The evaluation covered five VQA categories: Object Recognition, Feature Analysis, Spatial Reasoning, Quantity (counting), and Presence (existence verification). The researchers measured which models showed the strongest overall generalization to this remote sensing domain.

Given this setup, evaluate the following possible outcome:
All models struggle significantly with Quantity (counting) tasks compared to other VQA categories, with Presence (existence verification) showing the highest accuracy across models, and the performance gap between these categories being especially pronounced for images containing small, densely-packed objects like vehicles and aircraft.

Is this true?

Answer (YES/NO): NO